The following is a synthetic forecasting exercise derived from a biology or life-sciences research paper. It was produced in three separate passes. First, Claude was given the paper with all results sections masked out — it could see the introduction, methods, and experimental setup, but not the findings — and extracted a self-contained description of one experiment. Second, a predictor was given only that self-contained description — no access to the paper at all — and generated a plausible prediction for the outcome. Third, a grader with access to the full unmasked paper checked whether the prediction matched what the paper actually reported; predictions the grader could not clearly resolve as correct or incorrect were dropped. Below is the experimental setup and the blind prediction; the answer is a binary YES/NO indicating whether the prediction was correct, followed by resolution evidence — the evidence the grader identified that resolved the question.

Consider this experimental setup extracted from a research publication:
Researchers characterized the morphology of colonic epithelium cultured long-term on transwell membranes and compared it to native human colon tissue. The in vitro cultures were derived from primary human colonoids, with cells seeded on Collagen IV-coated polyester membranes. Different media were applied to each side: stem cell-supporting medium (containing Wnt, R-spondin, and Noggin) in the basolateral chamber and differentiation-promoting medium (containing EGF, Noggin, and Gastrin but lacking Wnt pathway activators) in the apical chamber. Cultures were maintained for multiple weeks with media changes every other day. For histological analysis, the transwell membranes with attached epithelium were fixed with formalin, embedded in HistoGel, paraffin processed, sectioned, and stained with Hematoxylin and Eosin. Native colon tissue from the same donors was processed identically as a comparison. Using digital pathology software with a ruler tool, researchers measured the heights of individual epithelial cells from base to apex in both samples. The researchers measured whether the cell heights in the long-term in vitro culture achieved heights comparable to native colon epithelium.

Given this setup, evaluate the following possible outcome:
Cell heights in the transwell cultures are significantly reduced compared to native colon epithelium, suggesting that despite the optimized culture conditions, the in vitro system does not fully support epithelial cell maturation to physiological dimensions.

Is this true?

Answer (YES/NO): NO